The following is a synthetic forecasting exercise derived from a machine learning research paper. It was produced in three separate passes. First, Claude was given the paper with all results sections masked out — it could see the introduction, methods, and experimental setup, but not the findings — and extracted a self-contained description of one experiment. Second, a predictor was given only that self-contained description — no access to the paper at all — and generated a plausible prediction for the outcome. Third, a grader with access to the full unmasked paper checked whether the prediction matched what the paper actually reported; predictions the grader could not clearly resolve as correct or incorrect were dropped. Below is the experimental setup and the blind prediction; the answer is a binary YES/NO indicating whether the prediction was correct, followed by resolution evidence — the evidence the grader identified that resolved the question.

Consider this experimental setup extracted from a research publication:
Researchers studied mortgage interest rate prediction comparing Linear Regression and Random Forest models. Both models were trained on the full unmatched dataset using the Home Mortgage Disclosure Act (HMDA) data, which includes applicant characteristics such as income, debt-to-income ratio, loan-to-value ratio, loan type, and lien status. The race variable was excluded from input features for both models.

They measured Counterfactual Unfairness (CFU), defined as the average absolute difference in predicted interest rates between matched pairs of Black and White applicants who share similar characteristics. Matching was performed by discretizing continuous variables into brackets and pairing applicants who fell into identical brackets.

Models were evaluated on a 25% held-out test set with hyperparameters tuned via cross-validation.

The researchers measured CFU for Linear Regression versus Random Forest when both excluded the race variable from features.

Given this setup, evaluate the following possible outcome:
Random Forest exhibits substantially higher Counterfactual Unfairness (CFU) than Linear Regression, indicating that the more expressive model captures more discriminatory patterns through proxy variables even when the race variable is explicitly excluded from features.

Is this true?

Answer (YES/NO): NO